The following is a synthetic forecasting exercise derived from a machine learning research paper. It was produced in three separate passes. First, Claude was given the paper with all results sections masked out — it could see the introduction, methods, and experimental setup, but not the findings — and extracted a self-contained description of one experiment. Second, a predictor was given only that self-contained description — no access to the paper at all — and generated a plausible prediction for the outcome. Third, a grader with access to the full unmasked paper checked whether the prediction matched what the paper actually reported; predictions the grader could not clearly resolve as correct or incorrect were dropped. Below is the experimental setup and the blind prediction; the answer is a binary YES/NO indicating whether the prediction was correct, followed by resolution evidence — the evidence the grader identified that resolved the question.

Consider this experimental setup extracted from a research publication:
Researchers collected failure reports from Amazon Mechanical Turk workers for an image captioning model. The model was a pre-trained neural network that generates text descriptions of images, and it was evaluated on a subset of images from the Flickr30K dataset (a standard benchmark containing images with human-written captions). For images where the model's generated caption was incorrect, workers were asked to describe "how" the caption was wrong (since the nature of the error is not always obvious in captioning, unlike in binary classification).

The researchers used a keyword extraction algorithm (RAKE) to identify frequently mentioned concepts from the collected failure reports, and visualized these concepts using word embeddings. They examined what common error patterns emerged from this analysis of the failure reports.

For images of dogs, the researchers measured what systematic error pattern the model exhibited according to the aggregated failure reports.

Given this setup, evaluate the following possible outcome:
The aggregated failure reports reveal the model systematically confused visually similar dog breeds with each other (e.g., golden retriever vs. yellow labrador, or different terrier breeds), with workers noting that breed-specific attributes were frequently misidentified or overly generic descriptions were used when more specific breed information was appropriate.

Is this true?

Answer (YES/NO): NO